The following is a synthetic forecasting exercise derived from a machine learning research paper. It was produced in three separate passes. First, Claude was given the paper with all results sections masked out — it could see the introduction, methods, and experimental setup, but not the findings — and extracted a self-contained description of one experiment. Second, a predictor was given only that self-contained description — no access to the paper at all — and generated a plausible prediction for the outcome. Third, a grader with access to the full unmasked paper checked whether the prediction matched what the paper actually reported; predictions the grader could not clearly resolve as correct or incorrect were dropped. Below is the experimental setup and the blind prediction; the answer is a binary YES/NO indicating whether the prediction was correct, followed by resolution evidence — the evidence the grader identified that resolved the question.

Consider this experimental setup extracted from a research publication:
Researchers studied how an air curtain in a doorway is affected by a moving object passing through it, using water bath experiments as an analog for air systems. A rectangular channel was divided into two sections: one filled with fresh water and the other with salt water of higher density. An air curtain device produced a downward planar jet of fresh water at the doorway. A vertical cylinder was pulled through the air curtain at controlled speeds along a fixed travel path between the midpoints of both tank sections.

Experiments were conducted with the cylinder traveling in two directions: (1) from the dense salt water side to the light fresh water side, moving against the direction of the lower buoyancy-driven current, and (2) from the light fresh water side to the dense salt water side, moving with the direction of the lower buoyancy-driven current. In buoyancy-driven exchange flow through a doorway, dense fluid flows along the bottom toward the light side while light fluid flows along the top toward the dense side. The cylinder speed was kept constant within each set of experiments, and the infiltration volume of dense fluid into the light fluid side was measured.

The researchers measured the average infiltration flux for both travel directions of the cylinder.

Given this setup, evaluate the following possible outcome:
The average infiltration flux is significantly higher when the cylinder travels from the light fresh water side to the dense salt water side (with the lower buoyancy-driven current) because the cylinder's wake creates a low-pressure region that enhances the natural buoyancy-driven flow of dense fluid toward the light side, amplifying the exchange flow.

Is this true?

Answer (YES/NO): NO